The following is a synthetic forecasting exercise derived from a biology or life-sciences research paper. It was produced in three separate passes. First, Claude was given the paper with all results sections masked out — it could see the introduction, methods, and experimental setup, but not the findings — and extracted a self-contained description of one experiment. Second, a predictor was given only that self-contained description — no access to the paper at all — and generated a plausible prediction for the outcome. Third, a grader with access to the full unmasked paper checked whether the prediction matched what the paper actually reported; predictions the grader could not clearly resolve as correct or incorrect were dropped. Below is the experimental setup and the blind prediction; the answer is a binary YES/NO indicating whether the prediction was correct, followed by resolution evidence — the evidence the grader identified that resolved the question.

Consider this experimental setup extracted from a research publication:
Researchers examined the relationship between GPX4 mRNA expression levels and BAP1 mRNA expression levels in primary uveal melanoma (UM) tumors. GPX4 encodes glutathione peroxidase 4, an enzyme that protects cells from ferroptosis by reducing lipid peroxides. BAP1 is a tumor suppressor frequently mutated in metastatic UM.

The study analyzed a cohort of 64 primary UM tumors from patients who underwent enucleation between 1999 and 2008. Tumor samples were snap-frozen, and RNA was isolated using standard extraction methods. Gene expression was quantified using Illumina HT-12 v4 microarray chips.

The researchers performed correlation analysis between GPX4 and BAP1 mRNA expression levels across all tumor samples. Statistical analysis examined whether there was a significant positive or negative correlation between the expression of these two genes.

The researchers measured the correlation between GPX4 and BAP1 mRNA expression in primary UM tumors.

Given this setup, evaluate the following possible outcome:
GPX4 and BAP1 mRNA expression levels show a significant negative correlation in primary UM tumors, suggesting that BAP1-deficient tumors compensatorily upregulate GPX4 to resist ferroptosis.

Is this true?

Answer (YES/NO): YES